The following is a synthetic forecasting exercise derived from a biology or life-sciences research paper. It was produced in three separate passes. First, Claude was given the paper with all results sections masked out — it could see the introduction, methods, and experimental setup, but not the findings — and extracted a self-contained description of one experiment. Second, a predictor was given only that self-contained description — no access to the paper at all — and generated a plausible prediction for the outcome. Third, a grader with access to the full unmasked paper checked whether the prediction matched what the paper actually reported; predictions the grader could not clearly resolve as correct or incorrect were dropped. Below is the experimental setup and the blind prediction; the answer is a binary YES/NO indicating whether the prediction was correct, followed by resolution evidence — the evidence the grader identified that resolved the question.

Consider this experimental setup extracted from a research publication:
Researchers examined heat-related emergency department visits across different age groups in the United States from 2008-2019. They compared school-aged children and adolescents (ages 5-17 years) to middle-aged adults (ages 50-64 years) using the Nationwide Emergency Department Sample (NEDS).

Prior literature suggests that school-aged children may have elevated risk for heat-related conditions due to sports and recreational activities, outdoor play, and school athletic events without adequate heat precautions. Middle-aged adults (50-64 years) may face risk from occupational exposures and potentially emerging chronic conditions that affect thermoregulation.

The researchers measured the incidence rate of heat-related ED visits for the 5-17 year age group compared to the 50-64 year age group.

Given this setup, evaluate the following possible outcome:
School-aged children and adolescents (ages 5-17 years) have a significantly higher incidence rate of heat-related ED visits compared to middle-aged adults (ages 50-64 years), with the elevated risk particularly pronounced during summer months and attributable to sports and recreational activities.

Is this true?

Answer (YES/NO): NO